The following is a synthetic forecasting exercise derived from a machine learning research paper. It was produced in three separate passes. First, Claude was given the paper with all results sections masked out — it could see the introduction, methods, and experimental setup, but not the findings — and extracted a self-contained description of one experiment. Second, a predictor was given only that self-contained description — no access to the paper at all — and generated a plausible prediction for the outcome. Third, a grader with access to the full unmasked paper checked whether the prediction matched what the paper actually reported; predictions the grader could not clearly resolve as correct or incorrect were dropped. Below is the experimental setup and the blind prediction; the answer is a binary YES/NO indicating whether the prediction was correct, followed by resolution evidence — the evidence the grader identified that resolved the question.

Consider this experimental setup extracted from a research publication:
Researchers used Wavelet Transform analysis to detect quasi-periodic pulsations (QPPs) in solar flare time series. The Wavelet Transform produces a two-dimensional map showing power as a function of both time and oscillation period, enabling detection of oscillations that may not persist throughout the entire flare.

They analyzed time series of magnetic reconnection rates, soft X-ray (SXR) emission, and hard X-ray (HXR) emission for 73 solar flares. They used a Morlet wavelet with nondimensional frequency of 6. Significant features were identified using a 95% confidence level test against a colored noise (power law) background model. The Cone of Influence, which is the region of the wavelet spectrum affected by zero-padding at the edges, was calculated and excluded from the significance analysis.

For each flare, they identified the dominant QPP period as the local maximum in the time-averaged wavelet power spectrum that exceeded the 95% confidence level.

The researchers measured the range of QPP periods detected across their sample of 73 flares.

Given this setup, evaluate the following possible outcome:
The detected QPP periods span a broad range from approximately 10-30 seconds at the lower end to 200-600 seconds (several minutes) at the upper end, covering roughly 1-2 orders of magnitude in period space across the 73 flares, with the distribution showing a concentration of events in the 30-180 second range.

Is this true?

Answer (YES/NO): NO